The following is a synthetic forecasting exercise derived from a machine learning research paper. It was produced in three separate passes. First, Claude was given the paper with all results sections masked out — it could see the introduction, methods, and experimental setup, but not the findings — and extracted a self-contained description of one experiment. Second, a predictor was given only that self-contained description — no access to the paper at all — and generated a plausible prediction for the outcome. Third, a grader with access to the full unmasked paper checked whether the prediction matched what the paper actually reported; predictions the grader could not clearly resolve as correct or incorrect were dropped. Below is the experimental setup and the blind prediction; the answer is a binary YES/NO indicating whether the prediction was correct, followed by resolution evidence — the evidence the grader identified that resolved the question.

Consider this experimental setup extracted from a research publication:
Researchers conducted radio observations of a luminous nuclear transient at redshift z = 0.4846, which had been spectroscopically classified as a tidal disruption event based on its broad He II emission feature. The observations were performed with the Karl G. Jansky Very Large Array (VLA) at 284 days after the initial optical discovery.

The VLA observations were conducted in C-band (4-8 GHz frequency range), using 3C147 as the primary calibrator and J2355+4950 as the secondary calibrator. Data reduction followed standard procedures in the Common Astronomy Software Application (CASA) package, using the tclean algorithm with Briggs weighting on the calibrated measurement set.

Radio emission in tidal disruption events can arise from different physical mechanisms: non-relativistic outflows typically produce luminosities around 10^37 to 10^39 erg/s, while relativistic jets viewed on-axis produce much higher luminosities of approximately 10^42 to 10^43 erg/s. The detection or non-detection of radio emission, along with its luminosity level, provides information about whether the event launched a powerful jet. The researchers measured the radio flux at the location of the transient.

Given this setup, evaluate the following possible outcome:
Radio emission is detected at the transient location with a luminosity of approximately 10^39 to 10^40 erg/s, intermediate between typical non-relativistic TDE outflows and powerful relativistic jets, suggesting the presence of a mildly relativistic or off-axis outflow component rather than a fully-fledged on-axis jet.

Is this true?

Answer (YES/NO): NO